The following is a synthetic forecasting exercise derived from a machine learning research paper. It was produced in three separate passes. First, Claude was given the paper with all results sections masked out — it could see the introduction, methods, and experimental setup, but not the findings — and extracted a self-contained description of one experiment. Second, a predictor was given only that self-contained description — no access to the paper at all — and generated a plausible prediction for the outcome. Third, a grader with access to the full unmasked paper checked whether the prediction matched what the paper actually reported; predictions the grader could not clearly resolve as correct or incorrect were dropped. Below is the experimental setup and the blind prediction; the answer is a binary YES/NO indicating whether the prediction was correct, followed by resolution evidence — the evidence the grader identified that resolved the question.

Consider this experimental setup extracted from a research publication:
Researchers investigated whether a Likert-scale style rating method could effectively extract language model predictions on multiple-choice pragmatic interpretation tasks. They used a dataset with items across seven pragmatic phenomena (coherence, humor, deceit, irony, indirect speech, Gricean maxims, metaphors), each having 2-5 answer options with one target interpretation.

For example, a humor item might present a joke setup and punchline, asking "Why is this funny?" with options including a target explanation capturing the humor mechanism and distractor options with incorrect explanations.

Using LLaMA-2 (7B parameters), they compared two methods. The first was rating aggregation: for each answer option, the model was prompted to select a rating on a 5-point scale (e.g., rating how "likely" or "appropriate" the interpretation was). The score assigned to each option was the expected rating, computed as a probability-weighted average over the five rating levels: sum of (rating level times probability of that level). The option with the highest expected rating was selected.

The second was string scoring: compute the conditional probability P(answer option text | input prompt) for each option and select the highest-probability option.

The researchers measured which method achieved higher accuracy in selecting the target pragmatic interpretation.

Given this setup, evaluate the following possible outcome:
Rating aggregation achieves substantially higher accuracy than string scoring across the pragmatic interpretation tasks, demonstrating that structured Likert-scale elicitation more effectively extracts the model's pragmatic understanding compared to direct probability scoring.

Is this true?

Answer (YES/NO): NO